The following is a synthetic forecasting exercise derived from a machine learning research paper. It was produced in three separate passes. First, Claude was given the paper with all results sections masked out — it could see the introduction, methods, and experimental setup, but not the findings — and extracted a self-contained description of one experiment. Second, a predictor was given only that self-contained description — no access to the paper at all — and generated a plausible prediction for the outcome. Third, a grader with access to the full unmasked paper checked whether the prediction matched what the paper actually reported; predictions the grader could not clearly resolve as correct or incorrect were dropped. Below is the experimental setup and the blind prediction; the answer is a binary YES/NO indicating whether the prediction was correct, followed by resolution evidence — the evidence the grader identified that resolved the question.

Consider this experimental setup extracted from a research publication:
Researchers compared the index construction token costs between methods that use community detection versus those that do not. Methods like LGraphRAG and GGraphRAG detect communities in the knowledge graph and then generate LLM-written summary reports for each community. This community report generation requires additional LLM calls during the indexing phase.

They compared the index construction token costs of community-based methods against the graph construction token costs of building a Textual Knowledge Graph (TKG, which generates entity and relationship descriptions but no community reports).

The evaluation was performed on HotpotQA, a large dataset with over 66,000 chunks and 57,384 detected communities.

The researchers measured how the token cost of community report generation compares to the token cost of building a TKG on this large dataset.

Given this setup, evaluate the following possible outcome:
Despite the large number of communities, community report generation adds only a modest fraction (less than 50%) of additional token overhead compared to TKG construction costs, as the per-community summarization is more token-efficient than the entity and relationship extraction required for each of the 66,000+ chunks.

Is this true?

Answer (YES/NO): NO